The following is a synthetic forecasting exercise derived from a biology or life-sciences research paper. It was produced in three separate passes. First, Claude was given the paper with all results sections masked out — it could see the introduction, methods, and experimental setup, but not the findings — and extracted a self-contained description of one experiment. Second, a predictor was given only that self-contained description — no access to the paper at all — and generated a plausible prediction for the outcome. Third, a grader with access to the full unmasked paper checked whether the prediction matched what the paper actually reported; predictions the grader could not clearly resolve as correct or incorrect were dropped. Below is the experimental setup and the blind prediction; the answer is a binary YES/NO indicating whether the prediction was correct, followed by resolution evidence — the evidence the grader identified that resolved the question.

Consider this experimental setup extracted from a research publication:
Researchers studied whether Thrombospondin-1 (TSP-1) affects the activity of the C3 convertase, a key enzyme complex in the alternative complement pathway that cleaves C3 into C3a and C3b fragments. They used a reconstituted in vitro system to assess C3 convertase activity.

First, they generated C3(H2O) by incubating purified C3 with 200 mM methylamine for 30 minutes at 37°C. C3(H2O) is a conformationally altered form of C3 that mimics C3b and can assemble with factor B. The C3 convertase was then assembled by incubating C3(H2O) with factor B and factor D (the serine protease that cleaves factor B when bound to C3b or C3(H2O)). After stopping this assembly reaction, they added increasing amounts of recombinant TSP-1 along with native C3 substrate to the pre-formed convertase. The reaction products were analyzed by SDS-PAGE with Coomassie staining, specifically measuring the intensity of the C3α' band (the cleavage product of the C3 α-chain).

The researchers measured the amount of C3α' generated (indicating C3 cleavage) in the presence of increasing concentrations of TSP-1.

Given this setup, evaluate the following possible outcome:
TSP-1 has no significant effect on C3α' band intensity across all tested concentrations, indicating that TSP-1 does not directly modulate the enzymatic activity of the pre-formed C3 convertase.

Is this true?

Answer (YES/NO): NO